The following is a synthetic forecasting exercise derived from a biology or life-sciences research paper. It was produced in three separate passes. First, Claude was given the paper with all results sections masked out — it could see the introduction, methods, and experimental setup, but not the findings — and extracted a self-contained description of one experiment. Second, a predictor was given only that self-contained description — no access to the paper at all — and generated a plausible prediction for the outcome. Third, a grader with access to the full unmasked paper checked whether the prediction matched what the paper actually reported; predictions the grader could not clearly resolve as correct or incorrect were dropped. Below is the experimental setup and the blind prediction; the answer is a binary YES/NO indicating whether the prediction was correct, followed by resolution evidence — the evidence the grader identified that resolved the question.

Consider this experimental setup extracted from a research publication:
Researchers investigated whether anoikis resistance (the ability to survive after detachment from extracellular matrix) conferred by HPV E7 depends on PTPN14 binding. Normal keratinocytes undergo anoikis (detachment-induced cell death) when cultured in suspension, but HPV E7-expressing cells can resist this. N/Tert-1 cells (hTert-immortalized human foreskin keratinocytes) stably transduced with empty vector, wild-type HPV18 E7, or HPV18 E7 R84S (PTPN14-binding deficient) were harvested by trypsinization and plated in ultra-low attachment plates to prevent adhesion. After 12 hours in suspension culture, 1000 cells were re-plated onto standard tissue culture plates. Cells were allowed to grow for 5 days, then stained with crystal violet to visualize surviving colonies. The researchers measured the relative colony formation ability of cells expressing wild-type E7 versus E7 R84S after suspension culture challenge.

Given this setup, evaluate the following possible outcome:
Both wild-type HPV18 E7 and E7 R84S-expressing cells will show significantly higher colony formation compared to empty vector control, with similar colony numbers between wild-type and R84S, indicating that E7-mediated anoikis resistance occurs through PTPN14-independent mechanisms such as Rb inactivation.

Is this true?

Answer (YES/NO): NO